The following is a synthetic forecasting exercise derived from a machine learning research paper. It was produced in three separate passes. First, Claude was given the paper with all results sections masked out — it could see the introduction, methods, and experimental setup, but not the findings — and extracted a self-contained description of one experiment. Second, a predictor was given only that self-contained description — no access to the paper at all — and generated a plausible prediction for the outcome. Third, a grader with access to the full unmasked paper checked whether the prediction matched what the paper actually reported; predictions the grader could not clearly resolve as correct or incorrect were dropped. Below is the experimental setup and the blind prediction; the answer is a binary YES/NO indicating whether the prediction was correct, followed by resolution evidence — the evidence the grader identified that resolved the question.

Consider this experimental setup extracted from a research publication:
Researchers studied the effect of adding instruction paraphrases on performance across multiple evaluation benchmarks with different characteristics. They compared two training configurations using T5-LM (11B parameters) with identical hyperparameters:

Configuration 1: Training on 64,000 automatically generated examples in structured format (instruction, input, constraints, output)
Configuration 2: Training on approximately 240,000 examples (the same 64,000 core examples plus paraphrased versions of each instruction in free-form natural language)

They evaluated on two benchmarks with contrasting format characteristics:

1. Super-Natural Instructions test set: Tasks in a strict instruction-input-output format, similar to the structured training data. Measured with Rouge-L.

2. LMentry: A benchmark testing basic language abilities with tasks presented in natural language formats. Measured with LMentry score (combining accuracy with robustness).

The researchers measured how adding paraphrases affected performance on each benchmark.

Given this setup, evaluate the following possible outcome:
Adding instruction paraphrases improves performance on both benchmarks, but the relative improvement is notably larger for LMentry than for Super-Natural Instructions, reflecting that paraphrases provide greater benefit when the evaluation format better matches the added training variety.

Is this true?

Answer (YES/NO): NO